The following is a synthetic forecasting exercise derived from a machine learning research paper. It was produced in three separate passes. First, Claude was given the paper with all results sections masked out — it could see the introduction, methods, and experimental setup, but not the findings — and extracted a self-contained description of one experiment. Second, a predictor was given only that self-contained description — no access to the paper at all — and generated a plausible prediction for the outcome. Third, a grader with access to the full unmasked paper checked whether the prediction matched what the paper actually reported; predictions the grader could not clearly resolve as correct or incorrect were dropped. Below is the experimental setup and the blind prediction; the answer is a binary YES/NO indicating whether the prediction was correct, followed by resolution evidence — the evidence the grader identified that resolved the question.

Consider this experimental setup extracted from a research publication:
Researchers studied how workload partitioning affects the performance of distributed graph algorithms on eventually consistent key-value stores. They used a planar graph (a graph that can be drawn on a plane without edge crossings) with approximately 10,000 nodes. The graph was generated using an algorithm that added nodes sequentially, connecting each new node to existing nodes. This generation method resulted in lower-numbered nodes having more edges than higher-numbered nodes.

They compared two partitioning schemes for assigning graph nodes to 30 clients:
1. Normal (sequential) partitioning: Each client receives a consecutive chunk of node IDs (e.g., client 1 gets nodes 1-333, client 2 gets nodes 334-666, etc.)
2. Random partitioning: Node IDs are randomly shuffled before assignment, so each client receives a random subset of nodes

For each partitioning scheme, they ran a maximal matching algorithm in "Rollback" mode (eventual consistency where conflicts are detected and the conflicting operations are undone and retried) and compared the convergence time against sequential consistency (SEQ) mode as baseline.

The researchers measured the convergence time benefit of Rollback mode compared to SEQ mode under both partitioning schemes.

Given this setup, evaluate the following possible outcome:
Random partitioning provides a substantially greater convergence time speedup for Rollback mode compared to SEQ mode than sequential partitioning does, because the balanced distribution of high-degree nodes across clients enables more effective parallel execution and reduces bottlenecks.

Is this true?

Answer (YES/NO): YES